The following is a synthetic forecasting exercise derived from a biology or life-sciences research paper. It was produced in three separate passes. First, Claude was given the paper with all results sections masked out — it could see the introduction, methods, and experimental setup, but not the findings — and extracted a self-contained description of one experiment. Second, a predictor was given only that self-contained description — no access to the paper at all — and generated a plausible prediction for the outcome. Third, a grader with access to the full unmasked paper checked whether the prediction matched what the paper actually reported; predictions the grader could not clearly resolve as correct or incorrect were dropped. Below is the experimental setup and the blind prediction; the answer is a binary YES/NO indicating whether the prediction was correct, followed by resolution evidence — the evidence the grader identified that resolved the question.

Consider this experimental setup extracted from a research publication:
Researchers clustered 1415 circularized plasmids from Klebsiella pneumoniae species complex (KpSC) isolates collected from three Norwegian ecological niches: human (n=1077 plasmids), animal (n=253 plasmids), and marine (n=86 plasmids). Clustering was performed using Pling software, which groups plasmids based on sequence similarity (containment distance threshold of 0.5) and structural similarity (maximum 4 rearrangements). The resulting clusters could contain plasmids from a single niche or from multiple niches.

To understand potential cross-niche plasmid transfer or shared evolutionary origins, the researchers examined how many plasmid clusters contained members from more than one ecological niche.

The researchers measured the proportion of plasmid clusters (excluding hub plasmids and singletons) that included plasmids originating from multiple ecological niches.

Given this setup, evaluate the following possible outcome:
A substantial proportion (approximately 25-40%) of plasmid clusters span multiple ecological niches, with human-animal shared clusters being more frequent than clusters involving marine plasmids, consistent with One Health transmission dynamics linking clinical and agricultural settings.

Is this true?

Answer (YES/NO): NO